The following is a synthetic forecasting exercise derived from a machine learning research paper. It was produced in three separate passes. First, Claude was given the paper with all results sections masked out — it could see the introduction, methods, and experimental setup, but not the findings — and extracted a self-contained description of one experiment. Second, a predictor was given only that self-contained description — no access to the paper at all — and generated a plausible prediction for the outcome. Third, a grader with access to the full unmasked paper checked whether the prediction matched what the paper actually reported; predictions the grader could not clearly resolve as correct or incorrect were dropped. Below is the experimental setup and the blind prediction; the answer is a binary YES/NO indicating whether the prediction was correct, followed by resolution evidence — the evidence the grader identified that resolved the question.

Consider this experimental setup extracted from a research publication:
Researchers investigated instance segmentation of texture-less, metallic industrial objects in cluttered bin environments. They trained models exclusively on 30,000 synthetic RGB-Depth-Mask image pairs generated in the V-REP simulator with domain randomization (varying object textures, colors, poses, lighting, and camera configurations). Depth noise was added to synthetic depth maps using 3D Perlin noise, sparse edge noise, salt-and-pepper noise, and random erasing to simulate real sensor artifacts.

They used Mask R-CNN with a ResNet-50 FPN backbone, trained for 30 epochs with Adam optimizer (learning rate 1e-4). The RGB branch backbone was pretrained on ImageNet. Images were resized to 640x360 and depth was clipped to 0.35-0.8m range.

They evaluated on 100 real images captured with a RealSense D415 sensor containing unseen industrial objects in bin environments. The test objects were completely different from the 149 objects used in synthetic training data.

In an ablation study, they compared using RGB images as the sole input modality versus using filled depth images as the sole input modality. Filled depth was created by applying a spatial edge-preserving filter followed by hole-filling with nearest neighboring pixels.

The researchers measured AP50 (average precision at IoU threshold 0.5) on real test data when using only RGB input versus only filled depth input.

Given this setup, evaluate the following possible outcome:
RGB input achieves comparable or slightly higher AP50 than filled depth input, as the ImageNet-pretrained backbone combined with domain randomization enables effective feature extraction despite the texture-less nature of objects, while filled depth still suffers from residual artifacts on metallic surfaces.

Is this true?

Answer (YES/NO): NO